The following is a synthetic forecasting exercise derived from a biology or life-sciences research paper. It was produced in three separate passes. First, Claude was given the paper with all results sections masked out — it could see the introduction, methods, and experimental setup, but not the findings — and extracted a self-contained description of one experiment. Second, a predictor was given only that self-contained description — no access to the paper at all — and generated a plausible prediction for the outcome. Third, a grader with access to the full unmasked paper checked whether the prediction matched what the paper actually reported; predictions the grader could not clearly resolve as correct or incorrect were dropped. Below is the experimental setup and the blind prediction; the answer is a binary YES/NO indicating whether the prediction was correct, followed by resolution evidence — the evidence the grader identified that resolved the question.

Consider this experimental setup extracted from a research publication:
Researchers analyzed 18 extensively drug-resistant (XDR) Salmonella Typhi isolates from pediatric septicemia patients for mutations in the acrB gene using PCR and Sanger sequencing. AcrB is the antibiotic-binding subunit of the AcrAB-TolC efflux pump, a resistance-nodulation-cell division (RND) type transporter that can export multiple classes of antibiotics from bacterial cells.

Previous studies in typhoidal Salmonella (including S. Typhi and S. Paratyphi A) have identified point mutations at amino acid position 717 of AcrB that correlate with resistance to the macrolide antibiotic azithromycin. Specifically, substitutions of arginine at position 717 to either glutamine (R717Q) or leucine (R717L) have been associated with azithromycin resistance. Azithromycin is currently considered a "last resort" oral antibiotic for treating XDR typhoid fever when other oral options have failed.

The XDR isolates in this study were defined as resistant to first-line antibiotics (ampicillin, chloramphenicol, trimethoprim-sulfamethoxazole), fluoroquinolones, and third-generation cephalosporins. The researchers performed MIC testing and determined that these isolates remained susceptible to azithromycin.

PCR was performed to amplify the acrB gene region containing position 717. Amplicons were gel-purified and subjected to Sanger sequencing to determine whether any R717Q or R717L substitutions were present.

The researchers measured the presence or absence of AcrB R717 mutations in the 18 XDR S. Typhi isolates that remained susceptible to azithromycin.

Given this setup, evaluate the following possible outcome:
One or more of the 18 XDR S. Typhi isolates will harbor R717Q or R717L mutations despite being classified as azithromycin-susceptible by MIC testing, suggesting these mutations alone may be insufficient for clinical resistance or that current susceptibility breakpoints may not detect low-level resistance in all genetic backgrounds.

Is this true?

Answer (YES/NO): NO